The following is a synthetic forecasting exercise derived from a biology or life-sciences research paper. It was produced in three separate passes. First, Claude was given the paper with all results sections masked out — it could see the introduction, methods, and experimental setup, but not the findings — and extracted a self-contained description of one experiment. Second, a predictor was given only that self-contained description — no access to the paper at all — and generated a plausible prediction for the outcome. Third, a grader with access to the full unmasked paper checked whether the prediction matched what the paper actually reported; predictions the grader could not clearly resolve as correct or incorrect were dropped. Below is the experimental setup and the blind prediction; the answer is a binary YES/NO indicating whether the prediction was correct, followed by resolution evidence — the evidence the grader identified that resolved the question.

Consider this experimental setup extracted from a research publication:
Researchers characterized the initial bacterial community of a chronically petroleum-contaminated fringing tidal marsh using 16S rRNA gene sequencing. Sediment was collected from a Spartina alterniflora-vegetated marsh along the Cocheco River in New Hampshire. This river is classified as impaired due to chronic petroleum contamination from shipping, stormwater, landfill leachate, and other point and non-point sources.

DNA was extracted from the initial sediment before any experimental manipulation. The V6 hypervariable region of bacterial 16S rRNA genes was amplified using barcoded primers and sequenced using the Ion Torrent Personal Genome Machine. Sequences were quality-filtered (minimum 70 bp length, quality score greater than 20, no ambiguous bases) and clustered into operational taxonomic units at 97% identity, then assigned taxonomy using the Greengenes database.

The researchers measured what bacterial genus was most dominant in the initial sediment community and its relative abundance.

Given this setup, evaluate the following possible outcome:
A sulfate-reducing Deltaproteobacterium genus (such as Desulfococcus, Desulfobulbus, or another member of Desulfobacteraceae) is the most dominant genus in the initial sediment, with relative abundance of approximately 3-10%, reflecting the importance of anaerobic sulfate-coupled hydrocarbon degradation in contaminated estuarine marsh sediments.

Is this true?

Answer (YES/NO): NO